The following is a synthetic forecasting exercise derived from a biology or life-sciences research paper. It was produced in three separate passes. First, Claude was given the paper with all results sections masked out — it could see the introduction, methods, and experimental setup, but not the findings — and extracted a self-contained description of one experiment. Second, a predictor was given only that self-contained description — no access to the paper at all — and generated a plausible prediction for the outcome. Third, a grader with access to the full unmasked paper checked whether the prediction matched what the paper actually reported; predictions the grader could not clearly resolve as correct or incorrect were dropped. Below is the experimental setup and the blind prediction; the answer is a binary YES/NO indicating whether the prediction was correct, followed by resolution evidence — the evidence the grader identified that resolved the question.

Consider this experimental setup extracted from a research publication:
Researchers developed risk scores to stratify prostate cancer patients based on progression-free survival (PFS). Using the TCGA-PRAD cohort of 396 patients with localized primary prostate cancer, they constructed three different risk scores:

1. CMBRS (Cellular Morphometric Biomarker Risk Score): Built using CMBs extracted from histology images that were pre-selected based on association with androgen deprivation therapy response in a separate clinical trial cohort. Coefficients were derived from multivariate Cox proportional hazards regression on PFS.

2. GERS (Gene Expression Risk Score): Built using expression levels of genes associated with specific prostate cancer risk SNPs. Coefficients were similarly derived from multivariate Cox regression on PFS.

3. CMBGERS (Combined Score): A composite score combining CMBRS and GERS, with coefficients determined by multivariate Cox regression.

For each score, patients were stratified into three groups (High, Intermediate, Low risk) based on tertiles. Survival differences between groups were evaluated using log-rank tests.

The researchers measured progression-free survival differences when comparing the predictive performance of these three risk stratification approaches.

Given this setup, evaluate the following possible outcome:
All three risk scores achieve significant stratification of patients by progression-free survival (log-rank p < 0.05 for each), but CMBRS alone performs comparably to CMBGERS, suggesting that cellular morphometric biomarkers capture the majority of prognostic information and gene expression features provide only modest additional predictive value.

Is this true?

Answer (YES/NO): NO